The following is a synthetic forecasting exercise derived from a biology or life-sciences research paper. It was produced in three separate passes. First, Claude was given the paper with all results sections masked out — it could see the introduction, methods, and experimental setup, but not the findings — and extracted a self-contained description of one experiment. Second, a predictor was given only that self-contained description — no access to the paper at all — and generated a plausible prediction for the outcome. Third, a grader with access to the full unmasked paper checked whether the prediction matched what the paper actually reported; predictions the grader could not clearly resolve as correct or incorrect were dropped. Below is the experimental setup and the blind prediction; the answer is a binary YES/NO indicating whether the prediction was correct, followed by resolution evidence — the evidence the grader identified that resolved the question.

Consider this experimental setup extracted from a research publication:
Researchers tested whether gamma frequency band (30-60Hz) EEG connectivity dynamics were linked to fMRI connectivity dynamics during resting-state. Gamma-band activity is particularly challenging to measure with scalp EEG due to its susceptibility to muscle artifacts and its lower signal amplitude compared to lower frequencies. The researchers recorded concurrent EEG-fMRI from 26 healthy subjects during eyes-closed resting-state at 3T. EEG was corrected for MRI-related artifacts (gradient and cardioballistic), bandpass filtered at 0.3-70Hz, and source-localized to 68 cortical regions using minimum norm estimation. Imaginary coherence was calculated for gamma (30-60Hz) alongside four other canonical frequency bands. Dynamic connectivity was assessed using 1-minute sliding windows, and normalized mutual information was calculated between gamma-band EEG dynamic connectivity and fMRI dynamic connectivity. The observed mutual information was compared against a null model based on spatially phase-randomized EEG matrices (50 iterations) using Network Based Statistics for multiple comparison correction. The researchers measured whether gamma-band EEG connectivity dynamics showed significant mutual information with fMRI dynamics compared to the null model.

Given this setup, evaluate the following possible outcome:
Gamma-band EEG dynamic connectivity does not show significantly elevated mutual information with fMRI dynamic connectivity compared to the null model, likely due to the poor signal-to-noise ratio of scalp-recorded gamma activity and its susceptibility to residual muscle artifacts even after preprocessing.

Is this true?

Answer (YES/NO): NO